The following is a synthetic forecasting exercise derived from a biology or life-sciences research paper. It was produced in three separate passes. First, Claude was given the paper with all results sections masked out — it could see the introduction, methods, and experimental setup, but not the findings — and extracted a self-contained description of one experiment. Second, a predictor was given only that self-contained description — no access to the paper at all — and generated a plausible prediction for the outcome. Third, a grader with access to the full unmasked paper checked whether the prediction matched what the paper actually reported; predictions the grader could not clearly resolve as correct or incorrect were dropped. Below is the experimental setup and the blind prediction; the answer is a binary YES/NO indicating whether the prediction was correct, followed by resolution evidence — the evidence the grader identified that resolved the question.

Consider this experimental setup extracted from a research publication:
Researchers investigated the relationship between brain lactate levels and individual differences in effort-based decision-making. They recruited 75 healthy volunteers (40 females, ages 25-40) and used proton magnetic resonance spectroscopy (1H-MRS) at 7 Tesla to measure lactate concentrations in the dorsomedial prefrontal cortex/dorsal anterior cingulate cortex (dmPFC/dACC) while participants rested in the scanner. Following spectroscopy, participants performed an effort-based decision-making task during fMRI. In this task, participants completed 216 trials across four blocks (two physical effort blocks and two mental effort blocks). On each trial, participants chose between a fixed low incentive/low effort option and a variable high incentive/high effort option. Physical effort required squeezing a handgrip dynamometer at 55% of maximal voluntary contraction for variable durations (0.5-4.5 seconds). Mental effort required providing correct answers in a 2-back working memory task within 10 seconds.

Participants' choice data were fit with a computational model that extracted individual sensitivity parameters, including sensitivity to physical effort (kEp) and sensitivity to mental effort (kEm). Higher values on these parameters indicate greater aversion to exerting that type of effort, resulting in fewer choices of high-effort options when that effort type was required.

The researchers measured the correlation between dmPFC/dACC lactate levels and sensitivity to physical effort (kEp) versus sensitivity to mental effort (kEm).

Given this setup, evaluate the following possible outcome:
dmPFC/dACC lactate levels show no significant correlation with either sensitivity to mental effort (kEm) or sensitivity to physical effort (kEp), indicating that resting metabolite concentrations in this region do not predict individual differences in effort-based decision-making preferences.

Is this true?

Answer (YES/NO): NO